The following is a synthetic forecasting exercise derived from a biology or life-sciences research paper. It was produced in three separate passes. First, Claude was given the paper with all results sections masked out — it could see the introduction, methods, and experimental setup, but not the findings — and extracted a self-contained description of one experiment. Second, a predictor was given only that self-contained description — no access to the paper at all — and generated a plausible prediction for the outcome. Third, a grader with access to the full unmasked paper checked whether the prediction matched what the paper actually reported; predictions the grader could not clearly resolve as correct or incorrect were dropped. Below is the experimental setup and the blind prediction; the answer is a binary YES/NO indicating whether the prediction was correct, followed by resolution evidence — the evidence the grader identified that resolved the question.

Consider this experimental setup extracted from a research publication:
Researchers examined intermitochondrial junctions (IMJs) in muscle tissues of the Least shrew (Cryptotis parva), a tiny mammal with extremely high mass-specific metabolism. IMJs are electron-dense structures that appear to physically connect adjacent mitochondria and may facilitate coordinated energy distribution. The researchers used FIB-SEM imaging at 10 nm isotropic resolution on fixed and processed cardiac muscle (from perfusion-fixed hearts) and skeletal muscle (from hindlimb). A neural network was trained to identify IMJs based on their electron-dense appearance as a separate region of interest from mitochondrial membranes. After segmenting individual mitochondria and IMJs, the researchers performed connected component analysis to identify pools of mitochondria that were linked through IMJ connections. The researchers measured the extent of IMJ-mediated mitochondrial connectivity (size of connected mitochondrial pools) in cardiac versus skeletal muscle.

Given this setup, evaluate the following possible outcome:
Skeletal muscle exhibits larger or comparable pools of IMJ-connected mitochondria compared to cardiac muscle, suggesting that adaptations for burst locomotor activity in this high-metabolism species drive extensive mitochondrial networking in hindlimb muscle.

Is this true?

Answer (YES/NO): YES